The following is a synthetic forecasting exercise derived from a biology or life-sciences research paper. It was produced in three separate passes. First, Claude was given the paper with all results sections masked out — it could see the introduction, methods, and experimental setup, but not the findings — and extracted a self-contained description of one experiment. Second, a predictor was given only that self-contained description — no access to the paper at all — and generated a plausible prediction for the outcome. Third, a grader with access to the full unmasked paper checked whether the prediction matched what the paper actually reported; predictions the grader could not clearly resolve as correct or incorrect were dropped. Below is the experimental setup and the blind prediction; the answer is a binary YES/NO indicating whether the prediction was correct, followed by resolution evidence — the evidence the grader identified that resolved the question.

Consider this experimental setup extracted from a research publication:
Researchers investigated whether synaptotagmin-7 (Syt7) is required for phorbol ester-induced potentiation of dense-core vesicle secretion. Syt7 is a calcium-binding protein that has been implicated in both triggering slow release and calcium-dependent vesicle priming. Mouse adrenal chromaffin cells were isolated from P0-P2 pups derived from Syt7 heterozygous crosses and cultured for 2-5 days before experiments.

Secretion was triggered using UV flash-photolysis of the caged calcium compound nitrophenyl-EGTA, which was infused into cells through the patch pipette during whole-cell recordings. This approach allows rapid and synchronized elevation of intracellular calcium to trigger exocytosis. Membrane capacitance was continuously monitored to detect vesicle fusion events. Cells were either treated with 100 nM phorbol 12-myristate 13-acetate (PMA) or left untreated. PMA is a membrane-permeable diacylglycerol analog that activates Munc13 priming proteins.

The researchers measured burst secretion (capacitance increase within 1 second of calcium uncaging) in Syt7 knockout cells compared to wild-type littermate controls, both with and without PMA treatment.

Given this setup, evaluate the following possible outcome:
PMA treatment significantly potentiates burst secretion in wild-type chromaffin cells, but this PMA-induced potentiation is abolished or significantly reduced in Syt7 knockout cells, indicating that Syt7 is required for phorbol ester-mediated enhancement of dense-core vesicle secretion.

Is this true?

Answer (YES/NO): YES